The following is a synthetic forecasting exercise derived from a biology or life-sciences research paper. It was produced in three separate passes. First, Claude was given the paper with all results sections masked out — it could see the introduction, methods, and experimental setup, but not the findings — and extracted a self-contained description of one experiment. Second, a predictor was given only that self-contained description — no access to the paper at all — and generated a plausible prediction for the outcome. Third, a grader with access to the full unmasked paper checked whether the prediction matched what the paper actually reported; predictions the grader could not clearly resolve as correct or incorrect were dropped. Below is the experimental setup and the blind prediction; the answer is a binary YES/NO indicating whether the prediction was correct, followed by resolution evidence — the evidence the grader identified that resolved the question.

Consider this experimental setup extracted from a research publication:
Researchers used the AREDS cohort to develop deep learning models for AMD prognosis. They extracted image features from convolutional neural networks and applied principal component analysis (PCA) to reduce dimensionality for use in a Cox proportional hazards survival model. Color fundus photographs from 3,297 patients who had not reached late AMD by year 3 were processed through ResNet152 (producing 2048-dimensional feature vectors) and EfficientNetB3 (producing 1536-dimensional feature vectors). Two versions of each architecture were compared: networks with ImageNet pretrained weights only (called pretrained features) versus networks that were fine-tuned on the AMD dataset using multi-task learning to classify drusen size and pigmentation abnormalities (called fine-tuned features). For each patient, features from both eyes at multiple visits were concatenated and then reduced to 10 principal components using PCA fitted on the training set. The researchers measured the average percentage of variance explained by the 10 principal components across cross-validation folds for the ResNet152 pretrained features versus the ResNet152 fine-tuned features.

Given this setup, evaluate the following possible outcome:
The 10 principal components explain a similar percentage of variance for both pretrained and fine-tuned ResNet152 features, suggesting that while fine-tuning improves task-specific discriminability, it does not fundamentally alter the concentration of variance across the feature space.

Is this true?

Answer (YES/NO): NO